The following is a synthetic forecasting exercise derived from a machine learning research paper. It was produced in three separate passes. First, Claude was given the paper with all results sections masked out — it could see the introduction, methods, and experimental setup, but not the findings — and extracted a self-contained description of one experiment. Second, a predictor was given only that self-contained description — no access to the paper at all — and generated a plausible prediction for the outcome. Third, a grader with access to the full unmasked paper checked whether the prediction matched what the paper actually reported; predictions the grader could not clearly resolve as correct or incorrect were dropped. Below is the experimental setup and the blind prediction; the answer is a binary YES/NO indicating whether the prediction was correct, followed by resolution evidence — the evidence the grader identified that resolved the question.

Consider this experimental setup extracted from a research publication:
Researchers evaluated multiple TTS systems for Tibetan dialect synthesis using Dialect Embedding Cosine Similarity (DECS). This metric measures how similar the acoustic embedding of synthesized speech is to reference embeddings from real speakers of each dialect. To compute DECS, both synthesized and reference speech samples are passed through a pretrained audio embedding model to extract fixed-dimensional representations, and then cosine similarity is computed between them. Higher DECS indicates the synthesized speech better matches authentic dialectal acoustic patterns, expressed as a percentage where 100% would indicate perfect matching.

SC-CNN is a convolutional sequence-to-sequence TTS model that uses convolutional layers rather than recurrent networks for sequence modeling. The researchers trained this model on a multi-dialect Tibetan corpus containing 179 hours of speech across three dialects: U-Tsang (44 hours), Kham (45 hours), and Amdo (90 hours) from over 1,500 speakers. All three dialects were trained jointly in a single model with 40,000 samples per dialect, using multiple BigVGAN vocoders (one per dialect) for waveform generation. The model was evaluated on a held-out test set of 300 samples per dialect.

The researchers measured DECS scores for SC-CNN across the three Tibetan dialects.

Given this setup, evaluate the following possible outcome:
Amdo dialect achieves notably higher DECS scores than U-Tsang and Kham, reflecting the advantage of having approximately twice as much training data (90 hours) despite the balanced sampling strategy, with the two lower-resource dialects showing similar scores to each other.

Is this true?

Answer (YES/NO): NO